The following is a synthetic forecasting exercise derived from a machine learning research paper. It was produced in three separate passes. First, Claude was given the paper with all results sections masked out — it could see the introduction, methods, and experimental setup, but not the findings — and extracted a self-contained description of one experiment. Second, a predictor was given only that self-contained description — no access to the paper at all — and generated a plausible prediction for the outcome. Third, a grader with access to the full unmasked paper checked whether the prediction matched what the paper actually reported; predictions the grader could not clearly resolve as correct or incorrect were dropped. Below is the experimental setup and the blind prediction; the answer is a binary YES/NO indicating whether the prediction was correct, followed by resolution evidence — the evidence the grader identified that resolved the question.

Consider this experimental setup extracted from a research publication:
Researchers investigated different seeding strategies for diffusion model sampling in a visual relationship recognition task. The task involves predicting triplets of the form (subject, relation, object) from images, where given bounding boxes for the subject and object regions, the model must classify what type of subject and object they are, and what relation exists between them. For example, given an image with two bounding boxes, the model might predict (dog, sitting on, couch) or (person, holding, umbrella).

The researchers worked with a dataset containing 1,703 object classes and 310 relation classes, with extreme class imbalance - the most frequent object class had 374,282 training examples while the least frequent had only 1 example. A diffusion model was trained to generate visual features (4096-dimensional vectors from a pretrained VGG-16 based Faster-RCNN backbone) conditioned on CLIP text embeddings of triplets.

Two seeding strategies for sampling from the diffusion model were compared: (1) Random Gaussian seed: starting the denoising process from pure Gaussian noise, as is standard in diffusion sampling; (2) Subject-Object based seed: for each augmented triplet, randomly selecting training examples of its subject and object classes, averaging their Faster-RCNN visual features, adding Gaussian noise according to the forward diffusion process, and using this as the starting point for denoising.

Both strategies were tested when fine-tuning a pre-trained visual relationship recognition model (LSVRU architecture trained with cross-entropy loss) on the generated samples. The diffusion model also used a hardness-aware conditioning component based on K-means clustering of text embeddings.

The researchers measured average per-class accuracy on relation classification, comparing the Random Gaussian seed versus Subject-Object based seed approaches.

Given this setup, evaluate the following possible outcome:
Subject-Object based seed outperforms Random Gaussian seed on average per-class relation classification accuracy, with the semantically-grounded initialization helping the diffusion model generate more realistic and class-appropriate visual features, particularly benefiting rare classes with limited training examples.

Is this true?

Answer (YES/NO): YES